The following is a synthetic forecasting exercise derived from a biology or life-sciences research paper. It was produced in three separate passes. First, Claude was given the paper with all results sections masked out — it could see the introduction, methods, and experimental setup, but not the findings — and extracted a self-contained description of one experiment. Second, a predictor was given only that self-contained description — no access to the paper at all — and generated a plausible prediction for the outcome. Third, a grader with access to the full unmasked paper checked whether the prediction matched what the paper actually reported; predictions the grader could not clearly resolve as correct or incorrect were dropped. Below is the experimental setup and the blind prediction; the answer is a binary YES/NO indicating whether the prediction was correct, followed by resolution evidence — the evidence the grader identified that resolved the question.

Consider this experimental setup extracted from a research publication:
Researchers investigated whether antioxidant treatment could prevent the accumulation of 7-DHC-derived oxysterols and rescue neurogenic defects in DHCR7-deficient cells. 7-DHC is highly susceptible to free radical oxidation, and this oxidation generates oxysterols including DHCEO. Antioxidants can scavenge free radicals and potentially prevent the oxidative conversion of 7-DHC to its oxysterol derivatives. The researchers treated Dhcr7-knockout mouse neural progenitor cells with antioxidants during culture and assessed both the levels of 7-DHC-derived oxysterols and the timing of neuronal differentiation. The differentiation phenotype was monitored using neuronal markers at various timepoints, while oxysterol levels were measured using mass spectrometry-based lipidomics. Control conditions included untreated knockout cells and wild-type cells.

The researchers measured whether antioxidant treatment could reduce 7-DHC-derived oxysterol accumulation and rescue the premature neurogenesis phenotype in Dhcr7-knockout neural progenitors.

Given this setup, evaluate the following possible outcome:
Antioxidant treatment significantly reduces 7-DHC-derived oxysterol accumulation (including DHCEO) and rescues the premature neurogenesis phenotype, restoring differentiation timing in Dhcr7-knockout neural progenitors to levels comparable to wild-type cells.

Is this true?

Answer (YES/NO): YES